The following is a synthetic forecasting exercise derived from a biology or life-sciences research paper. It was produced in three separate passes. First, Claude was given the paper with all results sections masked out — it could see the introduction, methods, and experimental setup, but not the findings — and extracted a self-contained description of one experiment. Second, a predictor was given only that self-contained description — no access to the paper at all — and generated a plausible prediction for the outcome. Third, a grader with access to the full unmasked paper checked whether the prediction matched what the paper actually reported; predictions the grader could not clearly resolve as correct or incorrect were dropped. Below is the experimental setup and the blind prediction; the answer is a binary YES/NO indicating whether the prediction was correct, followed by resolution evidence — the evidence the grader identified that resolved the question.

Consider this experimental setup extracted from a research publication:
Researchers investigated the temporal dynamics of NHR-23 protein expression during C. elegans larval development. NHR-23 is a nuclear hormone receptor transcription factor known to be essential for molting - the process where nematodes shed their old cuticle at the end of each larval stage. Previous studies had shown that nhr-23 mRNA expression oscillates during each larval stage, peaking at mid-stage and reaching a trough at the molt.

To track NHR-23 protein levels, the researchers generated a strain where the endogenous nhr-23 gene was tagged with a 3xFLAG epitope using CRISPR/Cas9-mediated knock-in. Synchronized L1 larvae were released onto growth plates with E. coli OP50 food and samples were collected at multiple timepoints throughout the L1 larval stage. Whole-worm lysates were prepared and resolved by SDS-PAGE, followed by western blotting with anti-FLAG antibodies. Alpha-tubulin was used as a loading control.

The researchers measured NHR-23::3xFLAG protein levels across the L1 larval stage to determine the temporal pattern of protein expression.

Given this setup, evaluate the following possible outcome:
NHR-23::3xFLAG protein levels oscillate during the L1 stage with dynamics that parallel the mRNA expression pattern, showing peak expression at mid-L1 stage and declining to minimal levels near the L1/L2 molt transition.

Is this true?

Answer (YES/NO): YES